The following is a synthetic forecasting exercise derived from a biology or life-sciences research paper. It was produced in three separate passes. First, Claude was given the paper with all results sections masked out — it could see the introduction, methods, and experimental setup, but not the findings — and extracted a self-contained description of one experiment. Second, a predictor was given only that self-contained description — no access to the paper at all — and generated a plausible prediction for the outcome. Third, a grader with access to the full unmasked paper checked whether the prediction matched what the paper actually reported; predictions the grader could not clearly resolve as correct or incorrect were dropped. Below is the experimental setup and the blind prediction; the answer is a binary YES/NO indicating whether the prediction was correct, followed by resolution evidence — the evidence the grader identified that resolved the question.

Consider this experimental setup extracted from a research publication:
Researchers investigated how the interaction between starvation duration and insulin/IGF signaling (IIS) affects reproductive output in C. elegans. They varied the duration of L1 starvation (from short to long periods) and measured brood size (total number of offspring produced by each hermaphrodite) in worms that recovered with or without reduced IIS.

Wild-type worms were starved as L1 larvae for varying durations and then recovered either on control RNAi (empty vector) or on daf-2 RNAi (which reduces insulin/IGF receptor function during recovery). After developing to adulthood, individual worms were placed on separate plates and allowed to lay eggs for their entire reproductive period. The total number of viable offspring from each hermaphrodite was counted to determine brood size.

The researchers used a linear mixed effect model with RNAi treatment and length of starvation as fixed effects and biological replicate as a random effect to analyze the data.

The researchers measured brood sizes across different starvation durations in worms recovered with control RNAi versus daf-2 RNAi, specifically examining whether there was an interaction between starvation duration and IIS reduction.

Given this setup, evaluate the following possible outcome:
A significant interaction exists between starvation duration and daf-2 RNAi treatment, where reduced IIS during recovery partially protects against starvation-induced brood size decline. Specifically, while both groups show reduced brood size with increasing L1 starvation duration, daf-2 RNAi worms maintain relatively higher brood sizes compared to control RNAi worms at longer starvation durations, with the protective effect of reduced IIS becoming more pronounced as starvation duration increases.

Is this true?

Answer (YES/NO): YES